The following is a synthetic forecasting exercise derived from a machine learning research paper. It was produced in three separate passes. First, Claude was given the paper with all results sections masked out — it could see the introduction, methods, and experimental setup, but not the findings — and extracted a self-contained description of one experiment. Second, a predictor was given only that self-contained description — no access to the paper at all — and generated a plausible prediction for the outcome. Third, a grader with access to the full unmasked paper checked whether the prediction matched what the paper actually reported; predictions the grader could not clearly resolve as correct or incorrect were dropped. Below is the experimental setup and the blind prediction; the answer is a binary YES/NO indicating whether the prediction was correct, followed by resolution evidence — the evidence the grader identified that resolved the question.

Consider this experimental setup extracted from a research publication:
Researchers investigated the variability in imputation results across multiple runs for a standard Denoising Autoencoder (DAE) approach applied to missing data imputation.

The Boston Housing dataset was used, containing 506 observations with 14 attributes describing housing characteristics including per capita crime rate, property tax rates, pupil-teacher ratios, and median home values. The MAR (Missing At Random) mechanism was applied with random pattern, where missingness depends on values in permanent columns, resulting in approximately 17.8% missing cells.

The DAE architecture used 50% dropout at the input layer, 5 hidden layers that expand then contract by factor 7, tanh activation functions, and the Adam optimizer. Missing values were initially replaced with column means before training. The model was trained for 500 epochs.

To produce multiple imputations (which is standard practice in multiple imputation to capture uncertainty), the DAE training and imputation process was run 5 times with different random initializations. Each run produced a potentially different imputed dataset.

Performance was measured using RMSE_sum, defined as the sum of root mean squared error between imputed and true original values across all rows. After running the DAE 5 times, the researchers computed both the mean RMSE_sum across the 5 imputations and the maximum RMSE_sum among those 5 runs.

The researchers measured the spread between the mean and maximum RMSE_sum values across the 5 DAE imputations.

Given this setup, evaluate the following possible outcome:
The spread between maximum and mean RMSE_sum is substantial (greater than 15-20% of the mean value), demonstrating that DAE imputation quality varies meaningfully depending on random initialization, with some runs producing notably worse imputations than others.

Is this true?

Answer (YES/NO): NO